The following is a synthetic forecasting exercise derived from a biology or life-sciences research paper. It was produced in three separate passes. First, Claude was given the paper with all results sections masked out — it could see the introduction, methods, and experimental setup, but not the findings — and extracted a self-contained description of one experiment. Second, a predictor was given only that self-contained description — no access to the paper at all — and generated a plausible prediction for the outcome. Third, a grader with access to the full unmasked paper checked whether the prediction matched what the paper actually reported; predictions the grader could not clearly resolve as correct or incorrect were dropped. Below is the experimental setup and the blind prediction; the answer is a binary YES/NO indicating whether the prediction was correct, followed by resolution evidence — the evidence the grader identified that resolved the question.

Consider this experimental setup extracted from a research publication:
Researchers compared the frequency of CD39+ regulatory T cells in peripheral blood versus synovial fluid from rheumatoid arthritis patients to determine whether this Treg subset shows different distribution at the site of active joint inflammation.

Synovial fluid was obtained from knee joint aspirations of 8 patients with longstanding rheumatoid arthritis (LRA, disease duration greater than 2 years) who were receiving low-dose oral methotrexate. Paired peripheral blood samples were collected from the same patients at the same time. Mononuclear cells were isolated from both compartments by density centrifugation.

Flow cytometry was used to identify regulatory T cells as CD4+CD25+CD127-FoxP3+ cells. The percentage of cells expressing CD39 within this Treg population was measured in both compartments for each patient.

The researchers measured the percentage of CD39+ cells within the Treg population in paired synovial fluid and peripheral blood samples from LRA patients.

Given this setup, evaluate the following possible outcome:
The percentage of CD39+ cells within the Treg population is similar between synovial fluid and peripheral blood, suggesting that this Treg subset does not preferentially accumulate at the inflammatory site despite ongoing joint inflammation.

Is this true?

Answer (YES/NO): NO